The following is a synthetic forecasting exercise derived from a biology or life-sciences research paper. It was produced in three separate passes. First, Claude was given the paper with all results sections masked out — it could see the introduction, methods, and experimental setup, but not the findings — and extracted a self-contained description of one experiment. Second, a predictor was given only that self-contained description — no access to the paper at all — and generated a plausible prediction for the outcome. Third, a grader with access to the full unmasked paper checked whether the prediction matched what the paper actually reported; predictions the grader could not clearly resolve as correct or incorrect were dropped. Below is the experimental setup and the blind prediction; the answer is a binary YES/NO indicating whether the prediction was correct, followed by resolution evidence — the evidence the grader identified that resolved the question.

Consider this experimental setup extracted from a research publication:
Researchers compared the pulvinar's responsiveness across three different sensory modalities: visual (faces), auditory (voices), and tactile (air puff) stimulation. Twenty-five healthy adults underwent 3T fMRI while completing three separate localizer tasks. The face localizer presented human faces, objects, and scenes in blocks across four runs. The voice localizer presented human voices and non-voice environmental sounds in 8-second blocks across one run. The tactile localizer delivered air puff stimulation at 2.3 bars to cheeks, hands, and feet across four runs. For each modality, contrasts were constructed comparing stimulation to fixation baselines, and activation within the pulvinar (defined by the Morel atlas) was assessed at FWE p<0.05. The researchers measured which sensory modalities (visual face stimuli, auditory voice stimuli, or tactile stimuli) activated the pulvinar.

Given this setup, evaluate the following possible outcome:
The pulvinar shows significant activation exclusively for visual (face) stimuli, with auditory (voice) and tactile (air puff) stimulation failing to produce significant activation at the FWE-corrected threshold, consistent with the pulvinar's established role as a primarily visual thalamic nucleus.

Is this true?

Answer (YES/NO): NO